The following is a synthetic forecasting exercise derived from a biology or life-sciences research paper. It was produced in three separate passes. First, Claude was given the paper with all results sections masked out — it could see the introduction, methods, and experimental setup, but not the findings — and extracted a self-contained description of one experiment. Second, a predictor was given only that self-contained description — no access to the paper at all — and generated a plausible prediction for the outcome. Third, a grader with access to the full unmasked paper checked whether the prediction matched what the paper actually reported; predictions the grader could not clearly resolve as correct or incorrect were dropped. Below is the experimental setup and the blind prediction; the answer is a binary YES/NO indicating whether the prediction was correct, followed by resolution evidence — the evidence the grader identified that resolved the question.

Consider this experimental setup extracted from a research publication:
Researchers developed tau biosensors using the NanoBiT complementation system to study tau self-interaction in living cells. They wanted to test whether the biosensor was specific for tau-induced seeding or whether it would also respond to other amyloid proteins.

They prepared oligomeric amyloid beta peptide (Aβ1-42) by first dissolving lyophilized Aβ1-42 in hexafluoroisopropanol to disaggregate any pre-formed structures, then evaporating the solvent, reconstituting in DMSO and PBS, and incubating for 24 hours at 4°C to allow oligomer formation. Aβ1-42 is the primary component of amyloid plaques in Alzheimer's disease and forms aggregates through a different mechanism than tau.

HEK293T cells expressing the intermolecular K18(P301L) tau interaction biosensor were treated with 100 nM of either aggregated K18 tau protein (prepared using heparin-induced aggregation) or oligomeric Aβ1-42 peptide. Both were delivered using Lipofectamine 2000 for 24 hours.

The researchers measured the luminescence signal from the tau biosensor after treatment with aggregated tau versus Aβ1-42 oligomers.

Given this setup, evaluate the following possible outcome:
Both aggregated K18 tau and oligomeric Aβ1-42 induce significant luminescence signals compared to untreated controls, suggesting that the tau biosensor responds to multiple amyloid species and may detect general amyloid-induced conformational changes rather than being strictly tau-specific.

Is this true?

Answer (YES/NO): NO